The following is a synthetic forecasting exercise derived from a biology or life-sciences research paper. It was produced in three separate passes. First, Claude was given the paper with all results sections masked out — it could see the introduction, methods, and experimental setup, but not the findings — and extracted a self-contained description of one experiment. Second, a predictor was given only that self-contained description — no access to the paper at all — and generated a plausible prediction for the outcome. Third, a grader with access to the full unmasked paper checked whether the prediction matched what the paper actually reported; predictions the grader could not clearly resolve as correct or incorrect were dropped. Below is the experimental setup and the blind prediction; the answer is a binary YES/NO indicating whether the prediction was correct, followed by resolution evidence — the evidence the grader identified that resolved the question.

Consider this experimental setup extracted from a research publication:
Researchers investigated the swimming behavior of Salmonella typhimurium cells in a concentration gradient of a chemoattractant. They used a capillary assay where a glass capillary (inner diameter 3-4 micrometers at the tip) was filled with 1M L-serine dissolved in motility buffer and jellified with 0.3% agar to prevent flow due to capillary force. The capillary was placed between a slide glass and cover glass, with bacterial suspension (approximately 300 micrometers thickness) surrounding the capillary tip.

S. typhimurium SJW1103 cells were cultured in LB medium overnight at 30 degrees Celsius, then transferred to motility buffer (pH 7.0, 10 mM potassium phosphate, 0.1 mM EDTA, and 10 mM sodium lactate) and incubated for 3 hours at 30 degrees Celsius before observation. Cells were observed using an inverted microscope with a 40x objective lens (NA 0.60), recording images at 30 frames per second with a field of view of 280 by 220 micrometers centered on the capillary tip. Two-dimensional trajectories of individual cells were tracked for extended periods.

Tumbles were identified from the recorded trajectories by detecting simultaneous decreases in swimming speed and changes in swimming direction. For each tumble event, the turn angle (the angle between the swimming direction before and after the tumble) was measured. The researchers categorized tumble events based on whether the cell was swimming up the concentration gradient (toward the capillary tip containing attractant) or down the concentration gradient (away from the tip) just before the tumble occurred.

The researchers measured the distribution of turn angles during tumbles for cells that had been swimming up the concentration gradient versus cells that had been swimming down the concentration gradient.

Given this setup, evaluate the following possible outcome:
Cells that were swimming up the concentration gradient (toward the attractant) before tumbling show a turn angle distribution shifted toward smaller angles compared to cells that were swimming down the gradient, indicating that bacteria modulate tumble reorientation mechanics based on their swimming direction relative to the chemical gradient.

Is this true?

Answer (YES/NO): YES